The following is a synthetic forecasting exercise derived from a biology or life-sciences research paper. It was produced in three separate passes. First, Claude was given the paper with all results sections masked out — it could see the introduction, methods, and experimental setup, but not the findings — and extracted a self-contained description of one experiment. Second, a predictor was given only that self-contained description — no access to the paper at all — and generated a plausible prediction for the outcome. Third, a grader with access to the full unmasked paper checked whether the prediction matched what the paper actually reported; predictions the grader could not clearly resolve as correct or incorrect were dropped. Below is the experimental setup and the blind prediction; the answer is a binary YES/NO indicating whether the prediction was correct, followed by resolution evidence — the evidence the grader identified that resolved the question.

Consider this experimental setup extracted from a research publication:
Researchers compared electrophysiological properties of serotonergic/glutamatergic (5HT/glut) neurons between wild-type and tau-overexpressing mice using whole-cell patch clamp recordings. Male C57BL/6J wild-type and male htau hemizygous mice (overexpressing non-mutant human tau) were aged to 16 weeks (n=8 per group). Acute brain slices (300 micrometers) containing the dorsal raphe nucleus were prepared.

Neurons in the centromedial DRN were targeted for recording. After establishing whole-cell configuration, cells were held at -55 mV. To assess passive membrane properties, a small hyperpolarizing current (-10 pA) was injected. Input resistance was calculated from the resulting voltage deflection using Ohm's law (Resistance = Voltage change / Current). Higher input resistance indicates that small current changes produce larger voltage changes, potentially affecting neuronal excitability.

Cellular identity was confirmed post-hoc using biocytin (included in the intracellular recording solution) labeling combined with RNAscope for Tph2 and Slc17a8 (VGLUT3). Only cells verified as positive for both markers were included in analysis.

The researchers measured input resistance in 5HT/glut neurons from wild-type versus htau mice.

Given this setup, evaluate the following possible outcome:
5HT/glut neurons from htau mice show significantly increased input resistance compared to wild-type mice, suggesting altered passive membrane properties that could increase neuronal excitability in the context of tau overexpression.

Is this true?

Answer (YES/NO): NO